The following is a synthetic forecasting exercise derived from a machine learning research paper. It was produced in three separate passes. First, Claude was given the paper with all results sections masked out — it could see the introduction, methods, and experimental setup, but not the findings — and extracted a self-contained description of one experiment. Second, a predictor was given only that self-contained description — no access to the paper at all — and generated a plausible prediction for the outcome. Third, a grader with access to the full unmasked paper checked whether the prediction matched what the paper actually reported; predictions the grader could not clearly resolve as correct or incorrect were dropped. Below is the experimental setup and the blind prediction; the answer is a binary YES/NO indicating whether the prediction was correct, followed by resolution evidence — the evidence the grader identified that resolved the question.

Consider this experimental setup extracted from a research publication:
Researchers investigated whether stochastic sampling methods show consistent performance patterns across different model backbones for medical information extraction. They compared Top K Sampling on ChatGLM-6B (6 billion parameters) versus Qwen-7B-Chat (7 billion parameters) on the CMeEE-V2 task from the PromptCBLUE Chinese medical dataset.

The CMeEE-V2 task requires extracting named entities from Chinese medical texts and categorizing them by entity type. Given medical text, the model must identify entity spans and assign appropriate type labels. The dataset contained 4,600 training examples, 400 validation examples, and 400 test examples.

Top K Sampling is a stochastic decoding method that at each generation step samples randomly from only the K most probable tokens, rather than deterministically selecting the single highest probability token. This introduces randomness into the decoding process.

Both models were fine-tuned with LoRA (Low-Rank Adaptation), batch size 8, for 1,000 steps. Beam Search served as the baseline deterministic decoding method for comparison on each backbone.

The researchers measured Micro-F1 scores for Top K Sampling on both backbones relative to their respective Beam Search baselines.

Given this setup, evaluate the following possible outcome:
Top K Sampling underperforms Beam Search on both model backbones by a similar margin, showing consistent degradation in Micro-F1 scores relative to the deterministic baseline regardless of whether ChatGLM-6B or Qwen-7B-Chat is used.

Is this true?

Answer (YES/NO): NO